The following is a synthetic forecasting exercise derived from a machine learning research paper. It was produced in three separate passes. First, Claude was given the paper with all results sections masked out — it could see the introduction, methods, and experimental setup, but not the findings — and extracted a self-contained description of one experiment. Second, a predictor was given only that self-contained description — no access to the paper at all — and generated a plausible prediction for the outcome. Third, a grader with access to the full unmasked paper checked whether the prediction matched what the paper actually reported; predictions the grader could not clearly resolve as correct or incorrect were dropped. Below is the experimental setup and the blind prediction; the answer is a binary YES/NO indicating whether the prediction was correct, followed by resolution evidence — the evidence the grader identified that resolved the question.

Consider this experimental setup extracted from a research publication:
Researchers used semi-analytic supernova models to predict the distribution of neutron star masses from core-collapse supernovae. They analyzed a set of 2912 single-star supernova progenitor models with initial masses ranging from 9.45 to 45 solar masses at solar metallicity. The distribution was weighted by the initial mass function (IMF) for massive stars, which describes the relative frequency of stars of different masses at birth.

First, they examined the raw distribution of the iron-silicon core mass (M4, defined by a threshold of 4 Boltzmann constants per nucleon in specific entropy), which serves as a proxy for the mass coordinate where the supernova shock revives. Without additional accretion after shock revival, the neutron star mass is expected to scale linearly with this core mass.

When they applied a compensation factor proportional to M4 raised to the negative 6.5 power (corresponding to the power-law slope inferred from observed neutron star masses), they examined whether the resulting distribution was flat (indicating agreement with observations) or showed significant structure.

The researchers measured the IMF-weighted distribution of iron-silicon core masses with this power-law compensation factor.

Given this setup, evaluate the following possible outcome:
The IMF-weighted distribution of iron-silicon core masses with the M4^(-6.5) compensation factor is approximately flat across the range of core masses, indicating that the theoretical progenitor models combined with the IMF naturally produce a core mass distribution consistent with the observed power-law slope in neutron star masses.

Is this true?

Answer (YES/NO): NO